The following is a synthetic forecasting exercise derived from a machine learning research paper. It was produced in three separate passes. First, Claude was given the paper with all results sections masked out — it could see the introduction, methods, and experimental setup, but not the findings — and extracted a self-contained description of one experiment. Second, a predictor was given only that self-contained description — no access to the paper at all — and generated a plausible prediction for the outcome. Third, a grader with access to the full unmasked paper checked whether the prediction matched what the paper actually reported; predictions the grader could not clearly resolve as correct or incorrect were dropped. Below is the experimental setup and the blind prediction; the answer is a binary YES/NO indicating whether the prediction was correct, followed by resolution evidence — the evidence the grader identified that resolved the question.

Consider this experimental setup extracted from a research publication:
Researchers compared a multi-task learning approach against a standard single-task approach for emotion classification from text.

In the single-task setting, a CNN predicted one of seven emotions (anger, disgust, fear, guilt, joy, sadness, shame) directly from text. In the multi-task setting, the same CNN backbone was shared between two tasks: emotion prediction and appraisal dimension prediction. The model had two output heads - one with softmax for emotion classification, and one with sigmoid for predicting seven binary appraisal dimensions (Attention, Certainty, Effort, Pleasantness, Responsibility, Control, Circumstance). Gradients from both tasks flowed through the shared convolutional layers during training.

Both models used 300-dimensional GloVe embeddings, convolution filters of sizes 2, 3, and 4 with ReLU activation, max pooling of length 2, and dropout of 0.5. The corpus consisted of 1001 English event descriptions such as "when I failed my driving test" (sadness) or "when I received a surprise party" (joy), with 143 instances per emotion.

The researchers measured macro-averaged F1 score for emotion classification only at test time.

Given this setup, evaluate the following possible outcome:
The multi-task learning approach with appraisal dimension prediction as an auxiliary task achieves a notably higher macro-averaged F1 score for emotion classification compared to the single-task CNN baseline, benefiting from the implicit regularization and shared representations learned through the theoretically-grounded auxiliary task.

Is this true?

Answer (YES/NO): NO